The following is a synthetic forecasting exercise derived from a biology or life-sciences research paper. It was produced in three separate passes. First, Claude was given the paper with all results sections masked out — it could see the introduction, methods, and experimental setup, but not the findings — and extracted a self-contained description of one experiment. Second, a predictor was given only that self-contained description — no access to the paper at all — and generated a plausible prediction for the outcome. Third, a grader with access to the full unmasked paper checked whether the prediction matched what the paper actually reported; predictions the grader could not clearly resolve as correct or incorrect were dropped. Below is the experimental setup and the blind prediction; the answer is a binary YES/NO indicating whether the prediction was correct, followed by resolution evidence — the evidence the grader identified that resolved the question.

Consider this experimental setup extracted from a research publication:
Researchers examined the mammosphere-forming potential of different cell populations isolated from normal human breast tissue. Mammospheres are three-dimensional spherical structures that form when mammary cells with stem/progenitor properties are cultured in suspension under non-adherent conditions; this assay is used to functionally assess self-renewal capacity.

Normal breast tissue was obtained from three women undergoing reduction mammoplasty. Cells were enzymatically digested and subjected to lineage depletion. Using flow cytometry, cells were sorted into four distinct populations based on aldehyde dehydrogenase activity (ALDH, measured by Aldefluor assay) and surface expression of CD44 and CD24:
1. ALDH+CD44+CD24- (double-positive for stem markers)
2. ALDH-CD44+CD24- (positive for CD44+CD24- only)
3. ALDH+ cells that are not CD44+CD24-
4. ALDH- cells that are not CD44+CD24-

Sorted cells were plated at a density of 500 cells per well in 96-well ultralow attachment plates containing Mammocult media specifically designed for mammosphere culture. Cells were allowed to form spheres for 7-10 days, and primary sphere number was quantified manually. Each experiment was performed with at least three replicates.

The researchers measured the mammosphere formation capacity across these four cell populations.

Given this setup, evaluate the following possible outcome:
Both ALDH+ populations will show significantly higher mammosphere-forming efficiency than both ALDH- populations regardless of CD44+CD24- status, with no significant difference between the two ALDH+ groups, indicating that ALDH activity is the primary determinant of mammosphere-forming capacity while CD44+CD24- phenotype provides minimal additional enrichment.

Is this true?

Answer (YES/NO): NO